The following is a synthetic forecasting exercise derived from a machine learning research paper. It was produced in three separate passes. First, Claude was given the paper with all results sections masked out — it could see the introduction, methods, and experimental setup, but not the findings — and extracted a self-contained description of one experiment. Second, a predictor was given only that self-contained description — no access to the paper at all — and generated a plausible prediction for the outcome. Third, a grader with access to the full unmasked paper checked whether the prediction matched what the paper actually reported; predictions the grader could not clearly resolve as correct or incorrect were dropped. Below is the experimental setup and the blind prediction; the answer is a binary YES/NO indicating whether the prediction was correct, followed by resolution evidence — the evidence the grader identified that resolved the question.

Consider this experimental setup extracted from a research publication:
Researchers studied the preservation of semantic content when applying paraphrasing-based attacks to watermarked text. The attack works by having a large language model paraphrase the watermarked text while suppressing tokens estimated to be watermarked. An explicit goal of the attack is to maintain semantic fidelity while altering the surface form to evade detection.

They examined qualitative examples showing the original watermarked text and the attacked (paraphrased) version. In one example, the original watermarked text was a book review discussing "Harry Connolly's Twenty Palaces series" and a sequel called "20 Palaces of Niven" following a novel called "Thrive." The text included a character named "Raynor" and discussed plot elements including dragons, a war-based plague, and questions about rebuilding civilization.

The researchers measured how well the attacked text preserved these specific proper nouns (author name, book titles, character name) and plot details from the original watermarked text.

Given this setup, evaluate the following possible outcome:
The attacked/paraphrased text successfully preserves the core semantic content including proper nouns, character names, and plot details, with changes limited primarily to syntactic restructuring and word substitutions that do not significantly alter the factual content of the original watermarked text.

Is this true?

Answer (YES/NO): YES